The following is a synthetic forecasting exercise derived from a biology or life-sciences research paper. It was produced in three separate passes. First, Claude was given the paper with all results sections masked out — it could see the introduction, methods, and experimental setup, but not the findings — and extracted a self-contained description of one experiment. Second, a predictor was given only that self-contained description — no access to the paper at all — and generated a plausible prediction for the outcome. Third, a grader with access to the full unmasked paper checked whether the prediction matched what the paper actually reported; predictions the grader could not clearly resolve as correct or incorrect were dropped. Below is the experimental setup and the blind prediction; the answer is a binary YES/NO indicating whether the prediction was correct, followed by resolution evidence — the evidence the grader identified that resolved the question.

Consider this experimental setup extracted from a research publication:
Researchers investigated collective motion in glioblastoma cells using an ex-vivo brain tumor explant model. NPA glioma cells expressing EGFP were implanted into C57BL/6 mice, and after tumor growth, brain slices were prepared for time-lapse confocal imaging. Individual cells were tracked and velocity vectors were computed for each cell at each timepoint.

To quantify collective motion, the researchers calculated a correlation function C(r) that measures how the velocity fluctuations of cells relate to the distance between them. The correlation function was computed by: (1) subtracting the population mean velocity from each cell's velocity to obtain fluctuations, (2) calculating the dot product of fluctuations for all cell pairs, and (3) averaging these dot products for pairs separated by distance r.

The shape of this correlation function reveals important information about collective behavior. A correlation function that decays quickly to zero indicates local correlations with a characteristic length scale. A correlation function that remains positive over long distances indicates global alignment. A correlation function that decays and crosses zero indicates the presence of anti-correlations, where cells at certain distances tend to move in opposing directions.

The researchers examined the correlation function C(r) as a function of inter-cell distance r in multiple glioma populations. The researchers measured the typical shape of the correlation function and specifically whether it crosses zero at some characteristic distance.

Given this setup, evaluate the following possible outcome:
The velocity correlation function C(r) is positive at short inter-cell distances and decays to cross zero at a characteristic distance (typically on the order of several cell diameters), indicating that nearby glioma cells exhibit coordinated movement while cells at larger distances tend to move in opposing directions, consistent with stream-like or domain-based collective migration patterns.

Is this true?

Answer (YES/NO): NO